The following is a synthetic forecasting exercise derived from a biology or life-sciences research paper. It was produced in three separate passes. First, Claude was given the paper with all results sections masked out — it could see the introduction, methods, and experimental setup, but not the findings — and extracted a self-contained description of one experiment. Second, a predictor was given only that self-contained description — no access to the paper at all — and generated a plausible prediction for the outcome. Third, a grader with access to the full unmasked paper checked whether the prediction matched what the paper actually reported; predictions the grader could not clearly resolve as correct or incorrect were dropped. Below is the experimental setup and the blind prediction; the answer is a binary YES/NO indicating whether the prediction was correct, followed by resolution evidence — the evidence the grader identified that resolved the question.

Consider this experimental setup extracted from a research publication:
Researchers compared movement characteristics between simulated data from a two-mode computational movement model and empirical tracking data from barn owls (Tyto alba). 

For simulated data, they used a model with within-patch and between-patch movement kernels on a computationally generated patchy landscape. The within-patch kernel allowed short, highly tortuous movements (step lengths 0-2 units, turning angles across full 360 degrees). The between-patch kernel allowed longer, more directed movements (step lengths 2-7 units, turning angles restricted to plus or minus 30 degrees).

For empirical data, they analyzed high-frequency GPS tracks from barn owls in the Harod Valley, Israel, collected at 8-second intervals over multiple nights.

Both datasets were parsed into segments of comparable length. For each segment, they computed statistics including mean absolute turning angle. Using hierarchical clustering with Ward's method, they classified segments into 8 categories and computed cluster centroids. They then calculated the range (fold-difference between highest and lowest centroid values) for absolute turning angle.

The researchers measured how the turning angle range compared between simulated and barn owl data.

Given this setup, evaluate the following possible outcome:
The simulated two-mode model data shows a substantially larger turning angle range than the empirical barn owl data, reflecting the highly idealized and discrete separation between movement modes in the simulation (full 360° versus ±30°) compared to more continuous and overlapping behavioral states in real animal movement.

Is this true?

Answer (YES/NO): NO